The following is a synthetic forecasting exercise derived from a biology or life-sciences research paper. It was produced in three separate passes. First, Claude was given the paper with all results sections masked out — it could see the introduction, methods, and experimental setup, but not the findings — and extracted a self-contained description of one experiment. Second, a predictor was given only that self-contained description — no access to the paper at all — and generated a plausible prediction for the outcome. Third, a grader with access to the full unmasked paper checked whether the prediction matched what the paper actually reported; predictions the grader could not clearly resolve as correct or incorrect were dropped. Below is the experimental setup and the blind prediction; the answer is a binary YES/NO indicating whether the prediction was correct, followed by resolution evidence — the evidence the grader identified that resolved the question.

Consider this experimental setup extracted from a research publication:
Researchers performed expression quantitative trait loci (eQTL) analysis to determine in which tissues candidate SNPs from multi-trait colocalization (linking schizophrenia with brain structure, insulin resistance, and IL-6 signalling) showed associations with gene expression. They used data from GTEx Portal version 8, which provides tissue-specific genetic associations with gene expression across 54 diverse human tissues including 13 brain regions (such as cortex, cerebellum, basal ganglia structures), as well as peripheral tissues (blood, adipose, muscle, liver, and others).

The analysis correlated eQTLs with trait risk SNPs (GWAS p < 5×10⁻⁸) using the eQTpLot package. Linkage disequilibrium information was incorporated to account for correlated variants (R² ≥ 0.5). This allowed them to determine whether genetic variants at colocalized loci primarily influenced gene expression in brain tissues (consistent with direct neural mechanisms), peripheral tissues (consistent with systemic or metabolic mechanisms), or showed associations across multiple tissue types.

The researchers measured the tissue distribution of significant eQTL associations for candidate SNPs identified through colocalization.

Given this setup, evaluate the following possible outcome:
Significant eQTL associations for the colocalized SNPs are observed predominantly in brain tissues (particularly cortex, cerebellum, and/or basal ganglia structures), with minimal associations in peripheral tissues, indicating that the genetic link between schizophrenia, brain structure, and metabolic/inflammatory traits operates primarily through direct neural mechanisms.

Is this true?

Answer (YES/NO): NO